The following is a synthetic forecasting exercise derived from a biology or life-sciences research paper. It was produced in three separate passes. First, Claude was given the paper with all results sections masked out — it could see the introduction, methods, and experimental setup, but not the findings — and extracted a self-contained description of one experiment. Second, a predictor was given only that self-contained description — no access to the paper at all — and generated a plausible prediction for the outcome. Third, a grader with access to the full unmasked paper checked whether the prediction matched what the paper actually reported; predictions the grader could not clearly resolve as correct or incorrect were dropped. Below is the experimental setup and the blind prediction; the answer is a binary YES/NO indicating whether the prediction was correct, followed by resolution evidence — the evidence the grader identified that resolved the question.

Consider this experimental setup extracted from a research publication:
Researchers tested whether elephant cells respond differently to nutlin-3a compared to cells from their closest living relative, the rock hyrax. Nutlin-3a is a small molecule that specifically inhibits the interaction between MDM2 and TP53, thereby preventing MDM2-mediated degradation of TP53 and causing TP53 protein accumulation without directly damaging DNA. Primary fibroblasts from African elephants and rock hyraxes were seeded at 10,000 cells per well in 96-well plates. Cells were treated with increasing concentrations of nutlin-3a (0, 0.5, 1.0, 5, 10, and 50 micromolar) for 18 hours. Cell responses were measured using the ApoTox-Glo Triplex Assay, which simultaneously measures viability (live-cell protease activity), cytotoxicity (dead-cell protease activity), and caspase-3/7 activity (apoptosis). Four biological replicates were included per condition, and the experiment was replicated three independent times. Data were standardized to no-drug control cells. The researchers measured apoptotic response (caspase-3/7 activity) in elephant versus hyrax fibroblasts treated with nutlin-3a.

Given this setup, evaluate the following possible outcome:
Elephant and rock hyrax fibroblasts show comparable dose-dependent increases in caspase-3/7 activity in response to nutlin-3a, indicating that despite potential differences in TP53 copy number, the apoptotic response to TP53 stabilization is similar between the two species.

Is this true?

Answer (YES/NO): NO